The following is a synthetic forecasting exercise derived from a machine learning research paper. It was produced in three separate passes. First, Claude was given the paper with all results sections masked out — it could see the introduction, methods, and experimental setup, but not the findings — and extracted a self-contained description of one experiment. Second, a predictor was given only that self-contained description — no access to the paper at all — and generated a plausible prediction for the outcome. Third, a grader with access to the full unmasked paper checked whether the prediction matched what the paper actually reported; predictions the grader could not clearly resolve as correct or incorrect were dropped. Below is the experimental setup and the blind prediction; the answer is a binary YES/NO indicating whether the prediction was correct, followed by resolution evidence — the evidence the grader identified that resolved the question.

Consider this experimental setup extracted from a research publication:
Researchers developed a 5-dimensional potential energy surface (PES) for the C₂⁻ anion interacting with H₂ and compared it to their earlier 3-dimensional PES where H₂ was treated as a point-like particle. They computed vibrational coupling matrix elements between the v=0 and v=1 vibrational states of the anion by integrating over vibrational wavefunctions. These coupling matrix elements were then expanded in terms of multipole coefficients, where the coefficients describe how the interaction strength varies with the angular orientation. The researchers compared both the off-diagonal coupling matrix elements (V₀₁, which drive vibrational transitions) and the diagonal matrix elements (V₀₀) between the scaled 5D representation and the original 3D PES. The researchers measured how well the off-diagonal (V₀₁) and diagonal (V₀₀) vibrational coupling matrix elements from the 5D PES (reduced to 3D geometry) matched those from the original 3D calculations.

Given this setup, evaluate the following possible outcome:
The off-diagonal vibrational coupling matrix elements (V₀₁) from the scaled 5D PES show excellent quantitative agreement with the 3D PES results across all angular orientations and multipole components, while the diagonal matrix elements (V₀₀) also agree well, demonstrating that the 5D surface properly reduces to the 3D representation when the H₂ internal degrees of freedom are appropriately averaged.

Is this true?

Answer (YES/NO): NO